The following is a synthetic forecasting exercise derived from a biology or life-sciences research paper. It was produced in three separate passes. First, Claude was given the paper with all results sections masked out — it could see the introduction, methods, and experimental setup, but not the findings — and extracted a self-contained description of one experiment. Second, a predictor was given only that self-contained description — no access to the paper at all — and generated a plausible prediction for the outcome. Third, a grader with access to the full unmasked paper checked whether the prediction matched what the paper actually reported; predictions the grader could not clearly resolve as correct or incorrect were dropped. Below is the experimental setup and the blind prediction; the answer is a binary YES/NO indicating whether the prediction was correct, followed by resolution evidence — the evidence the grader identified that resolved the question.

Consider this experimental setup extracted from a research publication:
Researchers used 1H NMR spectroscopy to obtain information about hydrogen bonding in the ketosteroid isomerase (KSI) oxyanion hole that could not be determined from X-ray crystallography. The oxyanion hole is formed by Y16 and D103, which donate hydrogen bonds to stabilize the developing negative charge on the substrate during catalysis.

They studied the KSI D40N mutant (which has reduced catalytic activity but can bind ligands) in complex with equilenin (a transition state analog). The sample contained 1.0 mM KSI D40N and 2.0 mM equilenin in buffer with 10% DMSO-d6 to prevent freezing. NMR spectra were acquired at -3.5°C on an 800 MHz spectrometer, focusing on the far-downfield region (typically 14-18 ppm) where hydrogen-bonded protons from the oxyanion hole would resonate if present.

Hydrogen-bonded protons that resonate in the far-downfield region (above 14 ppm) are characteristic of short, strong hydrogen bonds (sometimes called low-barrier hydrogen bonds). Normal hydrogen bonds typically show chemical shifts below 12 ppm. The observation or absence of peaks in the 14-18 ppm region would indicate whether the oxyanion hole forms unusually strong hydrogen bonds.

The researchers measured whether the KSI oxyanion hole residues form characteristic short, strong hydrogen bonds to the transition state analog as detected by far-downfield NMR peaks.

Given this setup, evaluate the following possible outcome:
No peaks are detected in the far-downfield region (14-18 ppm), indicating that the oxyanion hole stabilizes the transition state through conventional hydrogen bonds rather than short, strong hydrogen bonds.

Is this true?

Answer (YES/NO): NO